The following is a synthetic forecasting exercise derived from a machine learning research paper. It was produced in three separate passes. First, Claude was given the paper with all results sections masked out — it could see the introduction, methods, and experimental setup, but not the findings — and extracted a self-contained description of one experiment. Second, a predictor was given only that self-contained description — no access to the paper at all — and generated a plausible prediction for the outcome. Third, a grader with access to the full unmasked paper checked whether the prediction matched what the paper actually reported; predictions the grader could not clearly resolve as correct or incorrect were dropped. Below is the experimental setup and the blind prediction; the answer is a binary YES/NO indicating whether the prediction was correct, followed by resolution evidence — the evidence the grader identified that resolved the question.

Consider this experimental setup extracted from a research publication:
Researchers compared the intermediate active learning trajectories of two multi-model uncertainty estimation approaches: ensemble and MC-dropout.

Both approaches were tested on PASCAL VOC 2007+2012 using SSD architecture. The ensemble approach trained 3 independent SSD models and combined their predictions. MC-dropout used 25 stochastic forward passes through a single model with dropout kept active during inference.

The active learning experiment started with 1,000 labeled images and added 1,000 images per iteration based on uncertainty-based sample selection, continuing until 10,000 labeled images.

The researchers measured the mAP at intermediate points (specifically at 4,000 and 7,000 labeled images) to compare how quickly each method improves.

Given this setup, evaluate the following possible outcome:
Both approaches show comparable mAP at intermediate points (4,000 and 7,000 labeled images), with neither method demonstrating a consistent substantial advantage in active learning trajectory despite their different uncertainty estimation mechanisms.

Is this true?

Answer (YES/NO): YES